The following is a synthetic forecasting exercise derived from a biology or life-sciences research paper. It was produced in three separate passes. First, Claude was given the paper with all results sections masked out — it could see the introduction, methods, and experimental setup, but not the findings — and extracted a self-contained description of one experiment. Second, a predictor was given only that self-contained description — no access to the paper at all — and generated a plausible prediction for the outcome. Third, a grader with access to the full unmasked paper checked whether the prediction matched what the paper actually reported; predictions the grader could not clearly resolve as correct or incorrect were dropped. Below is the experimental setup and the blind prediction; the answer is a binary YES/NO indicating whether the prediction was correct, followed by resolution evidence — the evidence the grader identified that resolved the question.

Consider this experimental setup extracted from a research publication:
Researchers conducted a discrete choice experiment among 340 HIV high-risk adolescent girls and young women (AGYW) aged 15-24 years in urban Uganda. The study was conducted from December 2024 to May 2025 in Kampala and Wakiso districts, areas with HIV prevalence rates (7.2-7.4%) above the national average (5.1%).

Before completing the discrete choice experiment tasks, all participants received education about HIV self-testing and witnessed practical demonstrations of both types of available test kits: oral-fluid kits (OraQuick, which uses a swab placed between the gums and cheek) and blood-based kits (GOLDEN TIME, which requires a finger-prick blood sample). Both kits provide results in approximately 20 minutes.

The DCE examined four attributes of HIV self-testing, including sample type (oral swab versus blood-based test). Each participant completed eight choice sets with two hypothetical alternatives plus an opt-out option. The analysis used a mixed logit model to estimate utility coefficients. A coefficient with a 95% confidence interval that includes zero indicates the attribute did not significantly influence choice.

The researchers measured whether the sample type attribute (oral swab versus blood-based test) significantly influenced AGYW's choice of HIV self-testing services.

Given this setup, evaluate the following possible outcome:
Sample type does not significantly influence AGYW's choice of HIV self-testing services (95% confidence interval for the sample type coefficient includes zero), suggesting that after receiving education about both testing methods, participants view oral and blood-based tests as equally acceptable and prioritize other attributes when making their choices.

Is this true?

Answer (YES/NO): YES